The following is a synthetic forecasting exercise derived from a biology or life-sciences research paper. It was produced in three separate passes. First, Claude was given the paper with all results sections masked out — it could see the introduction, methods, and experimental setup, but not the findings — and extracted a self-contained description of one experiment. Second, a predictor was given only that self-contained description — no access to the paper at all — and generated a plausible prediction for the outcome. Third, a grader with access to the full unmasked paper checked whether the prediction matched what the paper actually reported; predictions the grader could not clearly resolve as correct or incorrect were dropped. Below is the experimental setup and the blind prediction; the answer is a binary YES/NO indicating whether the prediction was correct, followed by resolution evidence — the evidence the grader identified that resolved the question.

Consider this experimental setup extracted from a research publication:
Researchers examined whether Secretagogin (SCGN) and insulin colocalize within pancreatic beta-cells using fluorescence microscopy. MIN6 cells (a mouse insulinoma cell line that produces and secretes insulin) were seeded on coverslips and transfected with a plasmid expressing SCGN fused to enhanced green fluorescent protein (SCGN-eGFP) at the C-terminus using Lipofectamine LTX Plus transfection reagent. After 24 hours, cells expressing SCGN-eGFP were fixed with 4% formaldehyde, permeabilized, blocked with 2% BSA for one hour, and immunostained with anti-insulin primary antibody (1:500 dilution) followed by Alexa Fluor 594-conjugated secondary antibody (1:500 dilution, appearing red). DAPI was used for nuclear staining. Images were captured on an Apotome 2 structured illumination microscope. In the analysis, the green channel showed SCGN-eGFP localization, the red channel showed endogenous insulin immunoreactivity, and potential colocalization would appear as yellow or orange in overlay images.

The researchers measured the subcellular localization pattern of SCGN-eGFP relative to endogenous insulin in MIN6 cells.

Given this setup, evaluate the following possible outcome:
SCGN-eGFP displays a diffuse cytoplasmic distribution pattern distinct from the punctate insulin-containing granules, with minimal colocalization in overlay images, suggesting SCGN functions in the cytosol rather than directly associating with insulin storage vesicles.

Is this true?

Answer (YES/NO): NO